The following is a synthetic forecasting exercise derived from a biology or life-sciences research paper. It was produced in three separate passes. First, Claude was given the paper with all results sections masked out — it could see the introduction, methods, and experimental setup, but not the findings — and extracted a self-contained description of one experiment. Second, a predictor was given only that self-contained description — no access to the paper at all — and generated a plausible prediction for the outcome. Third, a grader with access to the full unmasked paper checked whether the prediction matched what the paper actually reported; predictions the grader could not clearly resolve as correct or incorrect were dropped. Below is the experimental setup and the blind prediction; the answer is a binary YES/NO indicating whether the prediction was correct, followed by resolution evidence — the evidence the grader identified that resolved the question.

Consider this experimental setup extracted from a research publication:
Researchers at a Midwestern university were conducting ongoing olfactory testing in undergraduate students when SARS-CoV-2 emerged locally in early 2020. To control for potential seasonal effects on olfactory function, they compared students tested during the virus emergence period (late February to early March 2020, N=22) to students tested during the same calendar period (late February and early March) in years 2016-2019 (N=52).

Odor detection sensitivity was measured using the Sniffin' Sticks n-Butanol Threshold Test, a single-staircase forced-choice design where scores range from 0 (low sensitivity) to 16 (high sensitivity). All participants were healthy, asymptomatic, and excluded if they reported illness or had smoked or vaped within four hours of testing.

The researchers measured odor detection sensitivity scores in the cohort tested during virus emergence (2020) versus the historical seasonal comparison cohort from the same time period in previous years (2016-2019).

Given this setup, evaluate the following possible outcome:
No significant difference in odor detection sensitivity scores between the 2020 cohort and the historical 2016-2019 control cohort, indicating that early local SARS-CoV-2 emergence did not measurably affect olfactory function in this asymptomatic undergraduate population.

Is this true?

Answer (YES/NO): NO